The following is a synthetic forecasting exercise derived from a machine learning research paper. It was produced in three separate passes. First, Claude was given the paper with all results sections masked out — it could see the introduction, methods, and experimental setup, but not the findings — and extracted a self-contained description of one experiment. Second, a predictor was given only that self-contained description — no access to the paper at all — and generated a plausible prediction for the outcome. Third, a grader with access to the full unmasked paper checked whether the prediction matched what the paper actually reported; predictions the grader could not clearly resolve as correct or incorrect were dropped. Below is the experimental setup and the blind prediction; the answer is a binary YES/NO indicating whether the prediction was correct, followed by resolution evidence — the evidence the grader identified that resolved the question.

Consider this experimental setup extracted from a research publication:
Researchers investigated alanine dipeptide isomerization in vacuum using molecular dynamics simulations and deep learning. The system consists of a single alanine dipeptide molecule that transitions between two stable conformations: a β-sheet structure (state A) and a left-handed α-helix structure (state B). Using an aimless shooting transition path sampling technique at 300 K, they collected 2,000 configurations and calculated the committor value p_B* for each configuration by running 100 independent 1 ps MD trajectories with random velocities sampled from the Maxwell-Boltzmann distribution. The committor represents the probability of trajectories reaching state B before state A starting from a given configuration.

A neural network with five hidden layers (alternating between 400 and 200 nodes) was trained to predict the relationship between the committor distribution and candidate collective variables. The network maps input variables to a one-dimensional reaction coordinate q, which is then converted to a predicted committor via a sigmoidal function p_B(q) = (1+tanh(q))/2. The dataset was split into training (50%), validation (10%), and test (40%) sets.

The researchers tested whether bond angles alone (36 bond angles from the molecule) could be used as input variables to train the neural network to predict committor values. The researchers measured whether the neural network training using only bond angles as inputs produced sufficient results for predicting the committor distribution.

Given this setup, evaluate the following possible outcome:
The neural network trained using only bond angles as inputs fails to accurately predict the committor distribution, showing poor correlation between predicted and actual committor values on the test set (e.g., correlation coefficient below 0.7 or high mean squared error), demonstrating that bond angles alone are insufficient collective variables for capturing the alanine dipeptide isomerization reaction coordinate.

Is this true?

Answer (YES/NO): YES